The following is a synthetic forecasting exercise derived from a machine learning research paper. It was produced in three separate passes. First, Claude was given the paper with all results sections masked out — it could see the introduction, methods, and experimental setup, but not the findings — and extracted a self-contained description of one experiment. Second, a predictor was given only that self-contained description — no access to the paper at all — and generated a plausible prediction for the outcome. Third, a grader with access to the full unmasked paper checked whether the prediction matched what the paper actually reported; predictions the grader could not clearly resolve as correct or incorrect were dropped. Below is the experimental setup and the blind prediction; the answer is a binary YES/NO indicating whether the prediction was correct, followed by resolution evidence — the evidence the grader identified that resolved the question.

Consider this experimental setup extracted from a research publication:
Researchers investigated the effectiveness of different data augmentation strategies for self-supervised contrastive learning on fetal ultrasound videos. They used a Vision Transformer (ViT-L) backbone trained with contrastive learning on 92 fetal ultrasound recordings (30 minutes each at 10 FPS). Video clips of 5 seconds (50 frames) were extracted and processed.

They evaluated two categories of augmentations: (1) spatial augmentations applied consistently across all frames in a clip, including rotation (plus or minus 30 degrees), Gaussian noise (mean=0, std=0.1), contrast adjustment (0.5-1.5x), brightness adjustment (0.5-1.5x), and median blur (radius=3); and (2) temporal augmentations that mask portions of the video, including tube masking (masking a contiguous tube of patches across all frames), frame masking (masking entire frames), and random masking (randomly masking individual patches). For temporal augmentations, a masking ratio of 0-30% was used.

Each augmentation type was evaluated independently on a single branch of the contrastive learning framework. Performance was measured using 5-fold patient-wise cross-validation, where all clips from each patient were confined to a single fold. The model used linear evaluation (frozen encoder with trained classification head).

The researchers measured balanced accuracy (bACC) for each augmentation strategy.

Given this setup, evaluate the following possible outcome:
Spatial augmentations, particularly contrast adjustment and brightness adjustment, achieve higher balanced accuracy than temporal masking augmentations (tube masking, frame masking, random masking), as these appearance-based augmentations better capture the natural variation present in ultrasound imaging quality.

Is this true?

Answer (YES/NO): NO